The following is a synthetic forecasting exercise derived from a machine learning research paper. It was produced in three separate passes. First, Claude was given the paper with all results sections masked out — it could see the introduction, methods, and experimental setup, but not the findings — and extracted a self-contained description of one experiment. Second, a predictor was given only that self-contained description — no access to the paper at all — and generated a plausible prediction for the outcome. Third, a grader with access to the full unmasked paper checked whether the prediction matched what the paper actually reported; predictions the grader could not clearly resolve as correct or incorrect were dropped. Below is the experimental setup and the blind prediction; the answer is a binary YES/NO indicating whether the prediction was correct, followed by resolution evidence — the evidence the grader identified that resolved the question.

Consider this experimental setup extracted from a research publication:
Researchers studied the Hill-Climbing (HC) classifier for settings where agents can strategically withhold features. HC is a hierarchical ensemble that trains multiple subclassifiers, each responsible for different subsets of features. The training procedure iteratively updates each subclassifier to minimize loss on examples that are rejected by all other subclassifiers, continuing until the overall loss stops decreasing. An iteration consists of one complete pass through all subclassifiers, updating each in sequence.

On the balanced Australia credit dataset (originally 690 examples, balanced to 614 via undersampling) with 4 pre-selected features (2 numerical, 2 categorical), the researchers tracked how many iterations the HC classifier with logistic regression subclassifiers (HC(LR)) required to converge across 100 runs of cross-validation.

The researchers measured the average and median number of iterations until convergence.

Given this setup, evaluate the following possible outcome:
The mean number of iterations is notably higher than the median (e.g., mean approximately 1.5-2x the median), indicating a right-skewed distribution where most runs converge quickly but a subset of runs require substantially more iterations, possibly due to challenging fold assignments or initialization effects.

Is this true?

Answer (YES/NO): NO